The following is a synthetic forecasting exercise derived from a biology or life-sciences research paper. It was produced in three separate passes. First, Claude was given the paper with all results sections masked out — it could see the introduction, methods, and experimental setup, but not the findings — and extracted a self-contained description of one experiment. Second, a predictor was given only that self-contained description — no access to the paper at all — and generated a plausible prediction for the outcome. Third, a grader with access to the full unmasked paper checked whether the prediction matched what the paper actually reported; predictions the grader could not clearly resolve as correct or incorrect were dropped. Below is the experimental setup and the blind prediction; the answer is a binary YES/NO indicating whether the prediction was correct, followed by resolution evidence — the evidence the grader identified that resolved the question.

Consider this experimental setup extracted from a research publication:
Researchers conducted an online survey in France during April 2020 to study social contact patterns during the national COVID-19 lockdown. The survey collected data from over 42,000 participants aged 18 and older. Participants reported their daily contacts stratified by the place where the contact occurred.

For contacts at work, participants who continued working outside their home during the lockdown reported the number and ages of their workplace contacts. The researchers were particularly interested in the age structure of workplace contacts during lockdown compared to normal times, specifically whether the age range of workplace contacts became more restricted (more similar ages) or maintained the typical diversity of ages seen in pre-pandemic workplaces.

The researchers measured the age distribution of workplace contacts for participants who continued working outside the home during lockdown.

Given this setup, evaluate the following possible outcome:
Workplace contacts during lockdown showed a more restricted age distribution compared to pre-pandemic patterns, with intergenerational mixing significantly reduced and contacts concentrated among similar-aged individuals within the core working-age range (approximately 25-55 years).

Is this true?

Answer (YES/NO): NO